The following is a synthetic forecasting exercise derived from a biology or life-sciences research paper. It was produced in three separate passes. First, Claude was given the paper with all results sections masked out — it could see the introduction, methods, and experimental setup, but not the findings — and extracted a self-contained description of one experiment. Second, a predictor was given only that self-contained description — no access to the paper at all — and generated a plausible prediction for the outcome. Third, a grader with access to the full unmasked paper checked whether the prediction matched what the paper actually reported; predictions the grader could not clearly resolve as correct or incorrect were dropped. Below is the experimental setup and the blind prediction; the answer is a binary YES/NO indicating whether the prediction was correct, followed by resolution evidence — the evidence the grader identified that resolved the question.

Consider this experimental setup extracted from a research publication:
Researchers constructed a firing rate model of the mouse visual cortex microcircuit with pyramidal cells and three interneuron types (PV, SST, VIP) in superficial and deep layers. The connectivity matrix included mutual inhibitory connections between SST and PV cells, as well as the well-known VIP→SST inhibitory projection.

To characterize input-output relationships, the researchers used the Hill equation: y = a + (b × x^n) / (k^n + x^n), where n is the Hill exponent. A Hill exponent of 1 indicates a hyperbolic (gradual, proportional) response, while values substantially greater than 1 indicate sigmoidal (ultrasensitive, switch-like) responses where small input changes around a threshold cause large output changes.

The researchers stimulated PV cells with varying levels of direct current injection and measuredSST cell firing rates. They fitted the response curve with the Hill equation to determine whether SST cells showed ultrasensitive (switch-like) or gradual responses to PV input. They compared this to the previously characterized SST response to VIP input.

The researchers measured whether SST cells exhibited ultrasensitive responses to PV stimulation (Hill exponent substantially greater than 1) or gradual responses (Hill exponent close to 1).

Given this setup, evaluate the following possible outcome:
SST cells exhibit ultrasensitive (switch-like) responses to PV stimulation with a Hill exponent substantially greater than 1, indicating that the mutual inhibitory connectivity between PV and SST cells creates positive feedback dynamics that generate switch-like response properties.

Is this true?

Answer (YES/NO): YES